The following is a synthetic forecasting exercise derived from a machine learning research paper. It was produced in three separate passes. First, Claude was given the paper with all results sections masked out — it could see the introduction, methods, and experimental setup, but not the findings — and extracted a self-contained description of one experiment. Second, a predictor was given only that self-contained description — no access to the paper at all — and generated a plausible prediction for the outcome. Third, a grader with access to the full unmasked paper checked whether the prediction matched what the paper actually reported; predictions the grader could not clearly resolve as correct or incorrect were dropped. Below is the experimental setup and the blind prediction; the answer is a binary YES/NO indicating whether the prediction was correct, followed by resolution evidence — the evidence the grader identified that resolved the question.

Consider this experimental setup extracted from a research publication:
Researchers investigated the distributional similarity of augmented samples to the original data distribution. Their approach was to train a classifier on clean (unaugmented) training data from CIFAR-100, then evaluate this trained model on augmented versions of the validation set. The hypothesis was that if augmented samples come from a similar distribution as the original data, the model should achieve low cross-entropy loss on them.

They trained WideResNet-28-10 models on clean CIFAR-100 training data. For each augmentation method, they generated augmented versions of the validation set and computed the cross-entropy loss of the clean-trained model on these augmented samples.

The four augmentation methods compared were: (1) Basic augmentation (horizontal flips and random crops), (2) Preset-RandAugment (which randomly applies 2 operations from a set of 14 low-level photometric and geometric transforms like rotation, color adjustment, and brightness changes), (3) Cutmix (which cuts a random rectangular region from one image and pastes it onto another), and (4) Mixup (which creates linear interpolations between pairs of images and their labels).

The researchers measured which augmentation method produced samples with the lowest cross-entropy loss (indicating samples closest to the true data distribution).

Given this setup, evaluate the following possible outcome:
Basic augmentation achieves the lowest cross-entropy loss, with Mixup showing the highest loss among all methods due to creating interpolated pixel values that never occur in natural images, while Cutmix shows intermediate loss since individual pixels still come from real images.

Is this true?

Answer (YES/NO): NO